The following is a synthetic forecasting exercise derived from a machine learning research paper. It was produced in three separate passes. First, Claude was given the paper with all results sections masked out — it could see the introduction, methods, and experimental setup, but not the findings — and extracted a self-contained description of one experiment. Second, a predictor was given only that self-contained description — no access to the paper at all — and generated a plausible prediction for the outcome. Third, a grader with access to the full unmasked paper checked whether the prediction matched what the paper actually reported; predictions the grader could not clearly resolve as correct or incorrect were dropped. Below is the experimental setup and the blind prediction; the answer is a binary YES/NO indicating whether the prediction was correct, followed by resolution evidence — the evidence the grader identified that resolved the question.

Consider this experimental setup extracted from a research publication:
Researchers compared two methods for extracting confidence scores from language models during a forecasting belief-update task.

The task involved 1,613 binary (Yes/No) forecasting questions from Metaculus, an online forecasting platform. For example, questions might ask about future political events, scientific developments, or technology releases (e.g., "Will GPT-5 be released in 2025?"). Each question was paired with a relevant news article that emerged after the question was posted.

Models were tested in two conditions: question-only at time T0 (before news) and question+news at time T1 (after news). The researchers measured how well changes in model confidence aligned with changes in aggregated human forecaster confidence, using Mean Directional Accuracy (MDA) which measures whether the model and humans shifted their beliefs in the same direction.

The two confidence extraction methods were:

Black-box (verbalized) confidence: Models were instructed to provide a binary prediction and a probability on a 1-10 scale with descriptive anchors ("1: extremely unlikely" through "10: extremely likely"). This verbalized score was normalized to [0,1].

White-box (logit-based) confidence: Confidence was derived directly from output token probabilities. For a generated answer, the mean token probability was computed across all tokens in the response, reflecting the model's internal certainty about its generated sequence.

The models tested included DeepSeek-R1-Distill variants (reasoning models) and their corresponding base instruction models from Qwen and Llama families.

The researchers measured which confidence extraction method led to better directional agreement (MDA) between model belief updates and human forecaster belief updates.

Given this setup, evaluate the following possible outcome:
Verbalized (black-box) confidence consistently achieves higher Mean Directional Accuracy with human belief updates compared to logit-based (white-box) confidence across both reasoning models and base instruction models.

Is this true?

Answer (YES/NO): NO